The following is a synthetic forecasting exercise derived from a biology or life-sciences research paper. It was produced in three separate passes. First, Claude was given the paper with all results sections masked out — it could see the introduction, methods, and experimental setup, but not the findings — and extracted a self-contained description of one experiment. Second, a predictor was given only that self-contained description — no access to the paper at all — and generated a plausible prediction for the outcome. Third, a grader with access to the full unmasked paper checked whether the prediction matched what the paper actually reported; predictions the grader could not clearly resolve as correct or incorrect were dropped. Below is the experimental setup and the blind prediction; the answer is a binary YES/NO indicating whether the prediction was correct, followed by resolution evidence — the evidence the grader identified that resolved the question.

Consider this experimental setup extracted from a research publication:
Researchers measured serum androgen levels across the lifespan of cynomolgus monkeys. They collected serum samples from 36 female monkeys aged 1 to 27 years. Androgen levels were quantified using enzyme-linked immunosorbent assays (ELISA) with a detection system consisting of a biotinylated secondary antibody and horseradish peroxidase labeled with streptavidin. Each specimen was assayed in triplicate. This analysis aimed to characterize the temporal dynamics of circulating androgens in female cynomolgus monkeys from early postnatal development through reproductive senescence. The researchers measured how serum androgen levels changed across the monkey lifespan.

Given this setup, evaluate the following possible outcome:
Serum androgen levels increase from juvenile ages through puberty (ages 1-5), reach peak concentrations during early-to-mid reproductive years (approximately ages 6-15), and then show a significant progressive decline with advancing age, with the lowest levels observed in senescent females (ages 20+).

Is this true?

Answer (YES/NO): NO